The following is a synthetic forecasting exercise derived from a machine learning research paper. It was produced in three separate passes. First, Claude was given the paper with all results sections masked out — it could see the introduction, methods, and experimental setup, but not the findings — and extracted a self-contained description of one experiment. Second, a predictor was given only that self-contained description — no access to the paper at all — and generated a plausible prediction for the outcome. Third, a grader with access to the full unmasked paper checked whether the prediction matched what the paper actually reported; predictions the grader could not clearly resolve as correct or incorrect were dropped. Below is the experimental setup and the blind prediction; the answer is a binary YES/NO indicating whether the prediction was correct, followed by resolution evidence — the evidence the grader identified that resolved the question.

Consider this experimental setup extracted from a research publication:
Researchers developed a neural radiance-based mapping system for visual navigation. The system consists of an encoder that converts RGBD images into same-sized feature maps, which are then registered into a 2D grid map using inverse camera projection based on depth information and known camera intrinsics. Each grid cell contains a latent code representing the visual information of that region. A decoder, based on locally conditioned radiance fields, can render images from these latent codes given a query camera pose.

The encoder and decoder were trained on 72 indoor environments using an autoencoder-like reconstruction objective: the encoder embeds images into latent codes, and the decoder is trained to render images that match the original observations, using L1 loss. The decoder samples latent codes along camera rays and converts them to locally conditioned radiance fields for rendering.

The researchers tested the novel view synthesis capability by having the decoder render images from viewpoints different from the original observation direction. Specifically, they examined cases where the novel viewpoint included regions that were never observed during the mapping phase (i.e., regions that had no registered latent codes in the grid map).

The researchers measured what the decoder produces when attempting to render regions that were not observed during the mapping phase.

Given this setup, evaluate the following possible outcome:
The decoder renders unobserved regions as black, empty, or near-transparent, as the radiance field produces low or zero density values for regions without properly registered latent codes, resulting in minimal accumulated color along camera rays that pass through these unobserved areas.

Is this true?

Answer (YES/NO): NO